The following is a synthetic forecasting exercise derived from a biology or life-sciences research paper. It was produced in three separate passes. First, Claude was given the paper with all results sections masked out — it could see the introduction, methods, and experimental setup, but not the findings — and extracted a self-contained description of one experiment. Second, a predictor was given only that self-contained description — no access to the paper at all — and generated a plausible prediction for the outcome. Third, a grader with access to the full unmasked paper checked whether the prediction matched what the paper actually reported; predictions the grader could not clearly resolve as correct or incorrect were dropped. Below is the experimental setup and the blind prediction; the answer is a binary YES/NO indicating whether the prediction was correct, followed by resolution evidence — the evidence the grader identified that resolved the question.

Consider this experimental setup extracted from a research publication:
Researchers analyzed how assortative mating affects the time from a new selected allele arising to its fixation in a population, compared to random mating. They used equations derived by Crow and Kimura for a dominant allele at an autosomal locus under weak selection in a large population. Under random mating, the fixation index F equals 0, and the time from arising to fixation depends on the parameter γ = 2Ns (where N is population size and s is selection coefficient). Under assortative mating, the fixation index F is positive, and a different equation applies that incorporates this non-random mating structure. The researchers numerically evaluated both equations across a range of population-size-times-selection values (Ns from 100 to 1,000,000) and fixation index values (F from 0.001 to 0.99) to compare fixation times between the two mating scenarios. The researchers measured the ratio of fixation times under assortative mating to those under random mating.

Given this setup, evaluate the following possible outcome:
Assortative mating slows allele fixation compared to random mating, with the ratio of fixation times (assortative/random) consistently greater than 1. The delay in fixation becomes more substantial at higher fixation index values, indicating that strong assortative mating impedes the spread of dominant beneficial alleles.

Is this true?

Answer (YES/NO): NO